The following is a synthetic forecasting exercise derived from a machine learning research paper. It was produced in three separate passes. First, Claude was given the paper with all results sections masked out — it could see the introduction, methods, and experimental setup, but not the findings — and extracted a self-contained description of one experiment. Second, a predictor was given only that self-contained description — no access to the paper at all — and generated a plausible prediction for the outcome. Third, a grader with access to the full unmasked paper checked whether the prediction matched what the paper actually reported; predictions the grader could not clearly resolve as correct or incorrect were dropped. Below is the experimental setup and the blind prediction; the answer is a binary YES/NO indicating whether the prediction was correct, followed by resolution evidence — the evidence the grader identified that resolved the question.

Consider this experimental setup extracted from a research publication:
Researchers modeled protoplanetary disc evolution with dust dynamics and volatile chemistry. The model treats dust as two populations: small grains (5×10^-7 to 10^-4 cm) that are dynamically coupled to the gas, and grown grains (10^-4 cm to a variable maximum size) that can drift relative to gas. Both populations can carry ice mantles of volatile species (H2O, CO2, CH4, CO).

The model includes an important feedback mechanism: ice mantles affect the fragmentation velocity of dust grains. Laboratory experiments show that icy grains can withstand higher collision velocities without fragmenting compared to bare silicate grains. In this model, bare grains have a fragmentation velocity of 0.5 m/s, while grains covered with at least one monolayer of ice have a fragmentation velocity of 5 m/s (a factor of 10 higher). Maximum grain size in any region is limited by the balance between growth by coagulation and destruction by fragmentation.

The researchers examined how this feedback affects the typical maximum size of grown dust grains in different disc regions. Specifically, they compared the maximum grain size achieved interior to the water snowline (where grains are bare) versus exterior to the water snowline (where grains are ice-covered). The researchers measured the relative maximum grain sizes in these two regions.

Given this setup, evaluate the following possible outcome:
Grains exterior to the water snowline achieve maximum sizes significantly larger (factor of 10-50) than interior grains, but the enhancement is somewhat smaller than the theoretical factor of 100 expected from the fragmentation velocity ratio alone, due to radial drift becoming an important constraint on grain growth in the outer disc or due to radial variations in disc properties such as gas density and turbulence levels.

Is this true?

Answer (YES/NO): NO